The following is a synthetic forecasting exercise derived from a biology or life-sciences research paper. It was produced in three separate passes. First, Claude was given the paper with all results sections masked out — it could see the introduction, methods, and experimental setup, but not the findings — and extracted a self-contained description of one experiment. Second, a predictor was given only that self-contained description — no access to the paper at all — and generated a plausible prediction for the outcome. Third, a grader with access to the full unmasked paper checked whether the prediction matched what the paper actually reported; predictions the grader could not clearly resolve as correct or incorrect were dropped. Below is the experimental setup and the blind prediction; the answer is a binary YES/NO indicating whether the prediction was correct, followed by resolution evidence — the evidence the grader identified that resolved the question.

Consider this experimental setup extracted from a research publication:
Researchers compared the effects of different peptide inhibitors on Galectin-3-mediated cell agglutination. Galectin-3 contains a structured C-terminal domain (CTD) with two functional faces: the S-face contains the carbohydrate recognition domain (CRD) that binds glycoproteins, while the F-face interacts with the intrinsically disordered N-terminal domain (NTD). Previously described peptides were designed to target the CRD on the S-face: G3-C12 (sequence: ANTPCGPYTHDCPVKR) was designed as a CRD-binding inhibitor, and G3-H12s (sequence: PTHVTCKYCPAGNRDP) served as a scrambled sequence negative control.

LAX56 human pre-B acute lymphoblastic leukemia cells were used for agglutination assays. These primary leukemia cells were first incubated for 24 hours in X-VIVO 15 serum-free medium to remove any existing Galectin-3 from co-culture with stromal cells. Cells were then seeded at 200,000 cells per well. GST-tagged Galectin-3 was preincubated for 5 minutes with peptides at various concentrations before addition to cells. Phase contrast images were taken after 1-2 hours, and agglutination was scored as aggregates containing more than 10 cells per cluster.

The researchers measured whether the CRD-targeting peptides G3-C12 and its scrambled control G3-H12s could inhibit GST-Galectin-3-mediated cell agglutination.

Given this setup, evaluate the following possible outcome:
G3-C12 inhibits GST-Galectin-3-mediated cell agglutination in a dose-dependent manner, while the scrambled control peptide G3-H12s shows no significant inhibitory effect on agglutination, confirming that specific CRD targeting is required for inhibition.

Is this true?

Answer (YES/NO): NO